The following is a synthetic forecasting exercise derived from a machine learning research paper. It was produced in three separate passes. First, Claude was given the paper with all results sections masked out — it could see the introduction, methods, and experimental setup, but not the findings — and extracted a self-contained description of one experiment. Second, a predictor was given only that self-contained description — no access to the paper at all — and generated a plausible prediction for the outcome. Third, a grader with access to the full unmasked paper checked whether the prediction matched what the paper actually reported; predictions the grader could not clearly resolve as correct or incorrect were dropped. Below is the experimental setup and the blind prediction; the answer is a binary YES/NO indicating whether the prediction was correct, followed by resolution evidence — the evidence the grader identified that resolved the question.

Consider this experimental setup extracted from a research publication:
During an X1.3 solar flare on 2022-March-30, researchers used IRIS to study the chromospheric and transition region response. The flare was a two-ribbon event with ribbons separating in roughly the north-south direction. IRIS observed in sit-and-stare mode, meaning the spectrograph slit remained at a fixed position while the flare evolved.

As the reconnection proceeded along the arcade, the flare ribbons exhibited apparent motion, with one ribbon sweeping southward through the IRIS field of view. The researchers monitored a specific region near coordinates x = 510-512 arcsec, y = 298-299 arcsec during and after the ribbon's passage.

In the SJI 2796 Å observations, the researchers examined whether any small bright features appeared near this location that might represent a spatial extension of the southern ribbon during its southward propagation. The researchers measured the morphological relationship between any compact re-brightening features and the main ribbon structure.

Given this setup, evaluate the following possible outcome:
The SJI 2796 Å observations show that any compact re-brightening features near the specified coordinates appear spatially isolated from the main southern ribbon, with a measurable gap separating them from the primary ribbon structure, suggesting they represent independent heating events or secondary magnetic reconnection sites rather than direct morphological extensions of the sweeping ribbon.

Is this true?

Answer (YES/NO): NO